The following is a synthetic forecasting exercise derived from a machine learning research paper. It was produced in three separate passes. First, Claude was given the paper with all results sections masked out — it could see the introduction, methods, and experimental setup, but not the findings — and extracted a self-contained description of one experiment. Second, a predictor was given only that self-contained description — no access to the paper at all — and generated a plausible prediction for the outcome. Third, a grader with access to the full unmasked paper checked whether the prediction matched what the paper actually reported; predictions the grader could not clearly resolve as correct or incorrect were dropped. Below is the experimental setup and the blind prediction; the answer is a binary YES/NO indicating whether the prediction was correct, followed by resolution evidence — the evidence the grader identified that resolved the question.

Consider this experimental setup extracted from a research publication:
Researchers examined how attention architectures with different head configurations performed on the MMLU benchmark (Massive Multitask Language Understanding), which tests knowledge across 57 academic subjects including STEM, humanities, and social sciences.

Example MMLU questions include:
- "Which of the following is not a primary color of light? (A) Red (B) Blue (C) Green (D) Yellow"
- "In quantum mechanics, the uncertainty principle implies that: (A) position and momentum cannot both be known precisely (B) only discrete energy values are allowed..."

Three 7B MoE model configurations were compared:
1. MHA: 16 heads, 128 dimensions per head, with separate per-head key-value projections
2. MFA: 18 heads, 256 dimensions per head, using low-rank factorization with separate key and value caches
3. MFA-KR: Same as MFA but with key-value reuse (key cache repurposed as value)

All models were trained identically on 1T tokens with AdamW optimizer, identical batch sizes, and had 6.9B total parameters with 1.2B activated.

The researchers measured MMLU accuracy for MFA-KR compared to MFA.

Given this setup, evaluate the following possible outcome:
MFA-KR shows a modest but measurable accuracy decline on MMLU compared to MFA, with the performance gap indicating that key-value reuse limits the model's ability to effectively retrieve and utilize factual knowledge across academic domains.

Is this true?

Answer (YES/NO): YES